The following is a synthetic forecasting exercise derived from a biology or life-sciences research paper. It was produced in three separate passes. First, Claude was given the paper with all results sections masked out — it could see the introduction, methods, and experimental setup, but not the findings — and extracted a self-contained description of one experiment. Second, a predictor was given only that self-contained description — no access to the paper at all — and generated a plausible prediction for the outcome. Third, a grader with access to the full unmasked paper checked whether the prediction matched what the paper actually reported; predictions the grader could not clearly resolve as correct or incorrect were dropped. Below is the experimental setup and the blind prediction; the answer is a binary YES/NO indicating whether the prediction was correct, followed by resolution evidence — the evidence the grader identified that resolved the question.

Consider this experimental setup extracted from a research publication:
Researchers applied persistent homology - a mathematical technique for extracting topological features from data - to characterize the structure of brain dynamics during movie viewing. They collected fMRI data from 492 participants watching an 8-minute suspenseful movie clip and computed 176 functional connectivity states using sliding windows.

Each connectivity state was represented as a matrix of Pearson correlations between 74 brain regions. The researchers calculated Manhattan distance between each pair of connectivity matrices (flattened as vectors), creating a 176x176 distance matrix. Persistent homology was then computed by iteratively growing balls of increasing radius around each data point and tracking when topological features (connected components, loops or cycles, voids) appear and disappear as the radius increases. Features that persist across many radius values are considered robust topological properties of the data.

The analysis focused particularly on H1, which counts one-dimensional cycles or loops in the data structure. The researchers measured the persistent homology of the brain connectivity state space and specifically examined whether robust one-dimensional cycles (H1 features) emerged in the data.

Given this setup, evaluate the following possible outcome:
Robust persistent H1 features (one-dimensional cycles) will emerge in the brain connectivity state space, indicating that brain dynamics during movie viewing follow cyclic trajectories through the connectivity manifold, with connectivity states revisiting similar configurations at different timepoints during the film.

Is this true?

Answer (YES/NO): YES